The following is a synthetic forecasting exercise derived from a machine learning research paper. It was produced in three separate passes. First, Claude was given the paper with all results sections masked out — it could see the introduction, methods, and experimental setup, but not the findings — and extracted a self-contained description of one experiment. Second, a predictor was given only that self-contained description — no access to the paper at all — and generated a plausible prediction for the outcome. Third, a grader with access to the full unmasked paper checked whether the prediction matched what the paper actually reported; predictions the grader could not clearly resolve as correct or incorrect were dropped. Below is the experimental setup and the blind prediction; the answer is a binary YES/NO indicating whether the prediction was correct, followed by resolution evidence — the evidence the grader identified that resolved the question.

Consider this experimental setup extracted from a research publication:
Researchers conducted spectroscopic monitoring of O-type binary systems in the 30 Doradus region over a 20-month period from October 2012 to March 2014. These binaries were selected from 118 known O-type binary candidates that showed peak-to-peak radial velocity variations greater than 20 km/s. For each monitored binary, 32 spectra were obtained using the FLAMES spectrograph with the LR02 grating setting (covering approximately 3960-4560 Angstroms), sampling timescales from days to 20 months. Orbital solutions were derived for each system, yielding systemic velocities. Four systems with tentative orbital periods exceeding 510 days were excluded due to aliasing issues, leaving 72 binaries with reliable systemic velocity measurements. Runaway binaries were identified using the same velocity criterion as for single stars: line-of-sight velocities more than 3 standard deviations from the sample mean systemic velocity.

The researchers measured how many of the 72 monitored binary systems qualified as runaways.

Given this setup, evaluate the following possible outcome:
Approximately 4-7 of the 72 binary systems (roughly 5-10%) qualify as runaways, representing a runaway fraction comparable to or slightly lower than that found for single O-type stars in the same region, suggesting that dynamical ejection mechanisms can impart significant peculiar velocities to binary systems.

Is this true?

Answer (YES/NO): NO